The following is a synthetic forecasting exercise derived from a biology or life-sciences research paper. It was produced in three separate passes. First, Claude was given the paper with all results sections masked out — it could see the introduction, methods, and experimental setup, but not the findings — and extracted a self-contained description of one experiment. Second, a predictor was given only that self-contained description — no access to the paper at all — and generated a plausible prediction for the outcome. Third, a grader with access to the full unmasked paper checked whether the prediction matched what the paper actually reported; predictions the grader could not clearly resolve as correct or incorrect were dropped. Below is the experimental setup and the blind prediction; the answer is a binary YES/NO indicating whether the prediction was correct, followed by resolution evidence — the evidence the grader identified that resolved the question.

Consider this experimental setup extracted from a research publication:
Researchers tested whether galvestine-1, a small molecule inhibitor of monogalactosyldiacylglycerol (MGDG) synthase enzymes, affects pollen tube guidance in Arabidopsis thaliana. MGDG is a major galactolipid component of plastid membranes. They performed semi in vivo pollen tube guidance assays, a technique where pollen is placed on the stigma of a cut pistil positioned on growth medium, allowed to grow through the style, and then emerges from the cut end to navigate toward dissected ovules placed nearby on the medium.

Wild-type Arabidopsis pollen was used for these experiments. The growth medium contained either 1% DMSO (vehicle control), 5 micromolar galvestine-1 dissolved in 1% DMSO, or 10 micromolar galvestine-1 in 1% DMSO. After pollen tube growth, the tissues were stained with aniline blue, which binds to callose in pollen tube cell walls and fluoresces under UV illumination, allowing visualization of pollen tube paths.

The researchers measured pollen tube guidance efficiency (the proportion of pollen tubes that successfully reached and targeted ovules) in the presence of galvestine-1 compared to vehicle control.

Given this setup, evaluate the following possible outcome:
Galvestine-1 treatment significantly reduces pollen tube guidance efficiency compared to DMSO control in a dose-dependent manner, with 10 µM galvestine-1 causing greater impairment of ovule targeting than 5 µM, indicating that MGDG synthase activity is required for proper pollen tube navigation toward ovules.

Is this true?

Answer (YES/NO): NO